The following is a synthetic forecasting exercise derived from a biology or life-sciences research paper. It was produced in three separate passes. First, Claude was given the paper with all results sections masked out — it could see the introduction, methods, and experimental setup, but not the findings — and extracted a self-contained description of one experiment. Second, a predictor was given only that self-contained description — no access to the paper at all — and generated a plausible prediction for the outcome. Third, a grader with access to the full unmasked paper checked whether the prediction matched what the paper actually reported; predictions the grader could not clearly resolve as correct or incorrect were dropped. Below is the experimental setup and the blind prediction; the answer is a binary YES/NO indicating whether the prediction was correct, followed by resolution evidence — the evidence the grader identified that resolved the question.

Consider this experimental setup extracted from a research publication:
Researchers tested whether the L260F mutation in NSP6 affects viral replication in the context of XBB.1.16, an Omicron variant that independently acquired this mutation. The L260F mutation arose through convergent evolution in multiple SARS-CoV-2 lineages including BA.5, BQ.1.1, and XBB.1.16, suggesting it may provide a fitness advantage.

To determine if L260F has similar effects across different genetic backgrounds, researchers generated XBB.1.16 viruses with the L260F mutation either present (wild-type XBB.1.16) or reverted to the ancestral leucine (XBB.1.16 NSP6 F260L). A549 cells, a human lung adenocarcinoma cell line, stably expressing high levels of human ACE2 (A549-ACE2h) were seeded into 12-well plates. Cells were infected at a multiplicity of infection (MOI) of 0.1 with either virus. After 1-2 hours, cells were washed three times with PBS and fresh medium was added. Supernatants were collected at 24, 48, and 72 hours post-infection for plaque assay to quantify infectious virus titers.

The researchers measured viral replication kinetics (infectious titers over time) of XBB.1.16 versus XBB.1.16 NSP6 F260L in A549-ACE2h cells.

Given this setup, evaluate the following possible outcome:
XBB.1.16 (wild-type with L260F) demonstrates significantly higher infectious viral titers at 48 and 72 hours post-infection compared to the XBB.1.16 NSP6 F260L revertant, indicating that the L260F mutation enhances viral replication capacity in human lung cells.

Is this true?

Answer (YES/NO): YES